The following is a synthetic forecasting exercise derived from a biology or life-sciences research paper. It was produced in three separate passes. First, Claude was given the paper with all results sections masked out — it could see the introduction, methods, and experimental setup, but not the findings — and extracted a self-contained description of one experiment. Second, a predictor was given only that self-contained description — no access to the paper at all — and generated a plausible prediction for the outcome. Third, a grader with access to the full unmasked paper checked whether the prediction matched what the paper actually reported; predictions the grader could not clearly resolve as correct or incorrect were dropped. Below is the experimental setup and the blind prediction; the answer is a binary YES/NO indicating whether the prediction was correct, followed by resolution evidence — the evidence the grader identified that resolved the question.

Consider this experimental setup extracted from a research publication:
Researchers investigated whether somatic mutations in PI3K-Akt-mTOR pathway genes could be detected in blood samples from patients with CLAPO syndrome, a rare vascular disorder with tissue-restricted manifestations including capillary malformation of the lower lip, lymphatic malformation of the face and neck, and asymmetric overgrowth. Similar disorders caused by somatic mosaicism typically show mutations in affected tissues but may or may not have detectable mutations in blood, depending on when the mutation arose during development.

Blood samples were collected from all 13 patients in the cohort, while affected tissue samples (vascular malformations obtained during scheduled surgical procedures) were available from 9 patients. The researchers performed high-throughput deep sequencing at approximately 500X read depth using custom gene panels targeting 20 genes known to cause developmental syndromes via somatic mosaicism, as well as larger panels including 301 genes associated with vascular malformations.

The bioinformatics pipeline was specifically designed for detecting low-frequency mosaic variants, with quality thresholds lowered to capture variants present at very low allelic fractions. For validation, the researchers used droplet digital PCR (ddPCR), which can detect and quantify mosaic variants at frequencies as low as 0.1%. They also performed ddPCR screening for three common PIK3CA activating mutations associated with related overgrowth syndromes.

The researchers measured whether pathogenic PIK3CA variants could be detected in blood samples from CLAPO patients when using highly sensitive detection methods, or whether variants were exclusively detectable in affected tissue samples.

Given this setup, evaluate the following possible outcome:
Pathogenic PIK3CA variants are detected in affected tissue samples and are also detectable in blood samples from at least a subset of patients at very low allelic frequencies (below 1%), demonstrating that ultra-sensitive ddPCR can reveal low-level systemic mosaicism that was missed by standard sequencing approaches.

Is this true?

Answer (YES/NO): NO